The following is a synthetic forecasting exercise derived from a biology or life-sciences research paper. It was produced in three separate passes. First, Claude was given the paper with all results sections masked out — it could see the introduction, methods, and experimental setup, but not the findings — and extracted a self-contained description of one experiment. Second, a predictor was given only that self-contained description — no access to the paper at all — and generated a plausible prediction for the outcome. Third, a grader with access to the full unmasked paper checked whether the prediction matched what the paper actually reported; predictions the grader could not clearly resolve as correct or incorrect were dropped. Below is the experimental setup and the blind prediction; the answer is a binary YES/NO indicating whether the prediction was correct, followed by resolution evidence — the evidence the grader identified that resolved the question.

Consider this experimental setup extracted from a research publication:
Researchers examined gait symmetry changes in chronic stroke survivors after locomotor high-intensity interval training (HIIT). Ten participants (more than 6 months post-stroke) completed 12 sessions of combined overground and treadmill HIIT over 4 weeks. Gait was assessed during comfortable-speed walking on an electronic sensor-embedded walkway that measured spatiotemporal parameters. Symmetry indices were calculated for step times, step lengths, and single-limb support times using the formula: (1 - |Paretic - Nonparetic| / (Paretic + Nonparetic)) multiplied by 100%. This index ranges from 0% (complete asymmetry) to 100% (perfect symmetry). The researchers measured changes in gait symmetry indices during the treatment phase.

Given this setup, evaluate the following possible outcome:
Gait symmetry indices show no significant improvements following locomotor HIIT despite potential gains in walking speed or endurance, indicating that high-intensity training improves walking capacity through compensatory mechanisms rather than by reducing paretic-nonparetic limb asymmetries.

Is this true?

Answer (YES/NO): NO